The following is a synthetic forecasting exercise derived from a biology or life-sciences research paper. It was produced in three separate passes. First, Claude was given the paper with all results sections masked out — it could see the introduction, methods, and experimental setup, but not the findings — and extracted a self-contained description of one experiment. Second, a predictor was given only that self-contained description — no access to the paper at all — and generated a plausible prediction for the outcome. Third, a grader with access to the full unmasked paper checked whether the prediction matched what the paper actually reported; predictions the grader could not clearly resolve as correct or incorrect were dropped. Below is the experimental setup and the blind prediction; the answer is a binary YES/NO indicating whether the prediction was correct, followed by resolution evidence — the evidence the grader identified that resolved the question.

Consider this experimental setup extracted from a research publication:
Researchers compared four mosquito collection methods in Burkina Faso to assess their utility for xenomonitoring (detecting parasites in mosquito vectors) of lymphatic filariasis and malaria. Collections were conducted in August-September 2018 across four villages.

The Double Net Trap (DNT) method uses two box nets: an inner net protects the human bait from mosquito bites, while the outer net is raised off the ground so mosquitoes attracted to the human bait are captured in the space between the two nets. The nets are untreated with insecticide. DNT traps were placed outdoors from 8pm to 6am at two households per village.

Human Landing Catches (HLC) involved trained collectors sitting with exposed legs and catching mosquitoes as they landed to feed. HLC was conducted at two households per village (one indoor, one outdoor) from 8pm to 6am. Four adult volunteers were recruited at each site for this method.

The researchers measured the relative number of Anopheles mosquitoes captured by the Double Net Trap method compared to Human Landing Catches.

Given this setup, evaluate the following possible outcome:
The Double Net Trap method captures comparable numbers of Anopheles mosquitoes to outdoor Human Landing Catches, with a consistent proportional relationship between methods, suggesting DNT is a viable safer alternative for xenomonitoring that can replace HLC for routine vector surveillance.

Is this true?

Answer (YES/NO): NO